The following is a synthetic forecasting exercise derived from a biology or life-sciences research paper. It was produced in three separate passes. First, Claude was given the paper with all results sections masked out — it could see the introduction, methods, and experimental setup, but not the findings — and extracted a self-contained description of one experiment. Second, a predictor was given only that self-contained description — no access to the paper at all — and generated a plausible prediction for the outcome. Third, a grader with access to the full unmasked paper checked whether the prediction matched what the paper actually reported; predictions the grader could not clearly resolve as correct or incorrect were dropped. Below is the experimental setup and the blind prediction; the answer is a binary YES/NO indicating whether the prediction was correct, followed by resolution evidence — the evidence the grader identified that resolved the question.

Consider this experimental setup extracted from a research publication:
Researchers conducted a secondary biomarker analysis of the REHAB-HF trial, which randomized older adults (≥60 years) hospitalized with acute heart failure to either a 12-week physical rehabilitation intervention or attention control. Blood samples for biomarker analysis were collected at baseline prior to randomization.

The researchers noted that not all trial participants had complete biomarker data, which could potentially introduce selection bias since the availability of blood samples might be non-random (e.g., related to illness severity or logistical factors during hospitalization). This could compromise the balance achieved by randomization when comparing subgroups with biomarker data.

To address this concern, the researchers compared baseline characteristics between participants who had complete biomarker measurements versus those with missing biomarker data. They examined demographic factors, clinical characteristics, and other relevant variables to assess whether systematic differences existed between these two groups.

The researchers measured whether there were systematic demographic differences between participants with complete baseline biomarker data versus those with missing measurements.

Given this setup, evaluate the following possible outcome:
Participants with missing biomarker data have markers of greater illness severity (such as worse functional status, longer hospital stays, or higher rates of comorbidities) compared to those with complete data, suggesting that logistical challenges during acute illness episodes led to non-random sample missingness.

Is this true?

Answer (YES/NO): NO